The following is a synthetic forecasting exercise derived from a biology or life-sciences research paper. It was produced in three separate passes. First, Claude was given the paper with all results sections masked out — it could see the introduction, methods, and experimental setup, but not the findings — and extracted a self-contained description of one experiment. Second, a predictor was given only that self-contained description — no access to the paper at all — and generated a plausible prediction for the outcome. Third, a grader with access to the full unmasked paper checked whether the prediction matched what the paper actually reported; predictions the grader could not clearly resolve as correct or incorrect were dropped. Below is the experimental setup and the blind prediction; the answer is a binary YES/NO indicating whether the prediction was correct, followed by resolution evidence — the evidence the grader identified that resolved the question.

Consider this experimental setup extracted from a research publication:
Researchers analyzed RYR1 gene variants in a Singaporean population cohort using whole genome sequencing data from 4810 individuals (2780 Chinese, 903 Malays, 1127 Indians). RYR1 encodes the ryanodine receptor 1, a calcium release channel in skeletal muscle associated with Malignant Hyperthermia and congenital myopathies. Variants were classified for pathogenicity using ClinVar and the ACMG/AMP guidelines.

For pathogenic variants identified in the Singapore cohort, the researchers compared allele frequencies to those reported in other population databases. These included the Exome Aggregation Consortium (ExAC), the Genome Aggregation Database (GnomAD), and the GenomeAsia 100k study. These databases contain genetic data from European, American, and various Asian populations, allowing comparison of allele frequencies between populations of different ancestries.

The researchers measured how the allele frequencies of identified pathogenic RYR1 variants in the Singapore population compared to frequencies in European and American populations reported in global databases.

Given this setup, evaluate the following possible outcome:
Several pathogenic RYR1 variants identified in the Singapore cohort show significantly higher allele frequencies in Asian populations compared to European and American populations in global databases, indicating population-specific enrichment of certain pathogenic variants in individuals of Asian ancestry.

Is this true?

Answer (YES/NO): YES